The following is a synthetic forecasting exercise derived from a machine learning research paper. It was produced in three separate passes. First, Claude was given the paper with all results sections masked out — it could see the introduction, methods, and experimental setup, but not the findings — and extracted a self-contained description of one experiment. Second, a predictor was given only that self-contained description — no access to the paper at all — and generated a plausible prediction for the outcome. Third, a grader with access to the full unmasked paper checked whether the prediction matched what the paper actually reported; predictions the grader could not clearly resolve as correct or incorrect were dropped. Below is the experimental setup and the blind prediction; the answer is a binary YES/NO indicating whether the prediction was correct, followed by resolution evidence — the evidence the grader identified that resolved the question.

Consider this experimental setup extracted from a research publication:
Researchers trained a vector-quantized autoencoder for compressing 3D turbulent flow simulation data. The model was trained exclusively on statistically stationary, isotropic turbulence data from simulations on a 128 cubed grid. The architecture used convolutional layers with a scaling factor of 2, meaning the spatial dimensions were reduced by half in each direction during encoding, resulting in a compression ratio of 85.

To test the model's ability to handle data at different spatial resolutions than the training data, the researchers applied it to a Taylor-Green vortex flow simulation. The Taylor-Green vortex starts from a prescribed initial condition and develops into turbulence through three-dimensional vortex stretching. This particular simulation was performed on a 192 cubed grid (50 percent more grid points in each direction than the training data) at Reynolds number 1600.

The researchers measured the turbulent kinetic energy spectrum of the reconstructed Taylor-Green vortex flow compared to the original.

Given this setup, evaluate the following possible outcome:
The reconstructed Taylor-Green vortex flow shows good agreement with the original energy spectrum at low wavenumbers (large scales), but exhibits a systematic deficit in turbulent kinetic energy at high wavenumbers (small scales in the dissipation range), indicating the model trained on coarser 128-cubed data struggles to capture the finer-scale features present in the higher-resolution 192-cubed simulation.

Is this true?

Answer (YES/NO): NO